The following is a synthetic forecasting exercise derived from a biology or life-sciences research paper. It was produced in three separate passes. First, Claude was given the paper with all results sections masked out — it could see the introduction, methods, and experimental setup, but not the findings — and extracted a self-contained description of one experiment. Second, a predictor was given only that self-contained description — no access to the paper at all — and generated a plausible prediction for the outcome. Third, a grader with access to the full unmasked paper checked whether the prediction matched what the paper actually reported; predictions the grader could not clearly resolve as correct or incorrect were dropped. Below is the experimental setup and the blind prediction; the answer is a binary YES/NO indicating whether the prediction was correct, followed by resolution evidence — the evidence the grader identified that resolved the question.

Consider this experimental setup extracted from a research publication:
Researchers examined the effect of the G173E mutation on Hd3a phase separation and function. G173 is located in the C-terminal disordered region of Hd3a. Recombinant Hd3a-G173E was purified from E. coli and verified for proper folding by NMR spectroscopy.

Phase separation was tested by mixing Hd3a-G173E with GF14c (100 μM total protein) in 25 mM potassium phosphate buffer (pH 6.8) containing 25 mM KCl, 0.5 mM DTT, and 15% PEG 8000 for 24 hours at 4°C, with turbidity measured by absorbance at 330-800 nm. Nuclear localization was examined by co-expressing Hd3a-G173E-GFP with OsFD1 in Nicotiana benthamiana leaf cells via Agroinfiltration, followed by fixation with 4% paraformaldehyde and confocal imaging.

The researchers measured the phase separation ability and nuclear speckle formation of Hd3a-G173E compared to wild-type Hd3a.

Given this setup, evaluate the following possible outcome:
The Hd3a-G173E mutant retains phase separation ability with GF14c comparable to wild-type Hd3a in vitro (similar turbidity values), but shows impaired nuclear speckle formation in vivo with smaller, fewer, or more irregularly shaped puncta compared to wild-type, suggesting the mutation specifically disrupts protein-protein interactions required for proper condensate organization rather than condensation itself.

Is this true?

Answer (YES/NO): NO